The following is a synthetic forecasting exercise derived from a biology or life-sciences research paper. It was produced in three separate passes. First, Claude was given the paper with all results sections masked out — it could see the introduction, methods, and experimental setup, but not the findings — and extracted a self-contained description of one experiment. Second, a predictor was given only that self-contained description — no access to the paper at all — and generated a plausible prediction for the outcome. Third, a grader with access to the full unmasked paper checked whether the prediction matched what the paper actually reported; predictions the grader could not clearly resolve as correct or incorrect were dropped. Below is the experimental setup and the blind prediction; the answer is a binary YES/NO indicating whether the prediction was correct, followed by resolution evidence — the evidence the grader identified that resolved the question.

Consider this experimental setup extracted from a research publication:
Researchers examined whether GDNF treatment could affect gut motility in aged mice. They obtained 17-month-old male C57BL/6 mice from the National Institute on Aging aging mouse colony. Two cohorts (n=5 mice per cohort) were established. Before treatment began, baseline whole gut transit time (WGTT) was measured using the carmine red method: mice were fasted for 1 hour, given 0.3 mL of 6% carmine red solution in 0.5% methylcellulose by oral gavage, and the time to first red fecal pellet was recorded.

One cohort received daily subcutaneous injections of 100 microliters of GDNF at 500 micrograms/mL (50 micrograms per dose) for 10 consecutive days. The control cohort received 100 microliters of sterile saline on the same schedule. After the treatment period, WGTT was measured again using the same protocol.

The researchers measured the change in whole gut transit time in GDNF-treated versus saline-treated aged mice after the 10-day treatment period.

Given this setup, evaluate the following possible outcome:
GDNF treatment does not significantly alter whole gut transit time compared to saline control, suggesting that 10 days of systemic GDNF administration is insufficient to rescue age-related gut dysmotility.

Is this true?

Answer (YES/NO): NO